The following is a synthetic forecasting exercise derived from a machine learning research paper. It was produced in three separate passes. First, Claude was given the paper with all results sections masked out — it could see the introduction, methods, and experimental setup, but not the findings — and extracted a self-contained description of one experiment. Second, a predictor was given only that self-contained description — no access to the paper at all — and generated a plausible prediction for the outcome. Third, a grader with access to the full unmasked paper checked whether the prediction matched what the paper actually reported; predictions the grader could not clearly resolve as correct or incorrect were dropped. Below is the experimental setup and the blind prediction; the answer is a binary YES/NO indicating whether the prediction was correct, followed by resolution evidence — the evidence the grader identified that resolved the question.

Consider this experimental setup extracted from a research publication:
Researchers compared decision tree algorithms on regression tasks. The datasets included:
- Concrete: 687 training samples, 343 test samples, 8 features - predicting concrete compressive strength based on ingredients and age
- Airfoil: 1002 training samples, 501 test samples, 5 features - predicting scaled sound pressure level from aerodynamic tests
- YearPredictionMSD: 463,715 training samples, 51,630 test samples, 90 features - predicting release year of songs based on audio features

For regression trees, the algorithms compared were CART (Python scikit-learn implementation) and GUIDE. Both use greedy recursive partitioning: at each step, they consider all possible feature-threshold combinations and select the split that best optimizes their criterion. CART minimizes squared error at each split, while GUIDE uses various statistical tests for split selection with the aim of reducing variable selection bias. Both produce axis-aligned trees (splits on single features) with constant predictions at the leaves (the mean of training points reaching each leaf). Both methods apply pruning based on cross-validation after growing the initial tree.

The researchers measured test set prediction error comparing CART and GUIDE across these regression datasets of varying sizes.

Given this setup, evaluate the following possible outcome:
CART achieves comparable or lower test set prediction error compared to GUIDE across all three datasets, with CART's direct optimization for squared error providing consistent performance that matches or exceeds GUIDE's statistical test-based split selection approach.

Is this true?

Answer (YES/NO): YES